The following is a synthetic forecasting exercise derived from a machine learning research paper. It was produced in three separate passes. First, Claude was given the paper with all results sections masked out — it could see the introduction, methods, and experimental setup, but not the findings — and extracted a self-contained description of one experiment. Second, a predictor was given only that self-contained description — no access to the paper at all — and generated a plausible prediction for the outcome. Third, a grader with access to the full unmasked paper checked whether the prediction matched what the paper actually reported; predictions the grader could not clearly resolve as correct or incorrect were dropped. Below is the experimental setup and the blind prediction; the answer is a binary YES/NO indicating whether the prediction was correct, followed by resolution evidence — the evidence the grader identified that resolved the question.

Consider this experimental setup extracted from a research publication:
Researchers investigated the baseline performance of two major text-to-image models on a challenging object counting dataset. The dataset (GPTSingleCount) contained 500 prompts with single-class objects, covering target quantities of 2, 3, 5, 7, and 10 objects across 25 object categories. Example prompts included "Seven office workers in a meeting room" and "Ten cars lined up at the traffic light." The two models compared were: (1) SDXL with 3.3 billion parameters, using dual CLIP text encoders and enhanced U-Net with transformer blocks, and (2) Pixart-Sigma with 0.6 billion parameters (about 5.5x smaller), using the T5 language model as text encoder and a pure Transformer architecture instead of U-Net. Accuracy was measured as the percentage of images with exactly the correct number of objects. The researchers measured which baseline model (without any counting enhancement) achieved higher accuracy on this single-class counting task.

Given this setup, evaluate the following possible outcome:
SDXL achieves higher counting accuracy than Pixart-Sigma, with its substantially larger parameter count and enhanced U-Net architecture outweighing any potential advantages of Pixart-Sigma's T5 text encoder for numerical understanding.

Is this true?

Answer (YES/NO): NO